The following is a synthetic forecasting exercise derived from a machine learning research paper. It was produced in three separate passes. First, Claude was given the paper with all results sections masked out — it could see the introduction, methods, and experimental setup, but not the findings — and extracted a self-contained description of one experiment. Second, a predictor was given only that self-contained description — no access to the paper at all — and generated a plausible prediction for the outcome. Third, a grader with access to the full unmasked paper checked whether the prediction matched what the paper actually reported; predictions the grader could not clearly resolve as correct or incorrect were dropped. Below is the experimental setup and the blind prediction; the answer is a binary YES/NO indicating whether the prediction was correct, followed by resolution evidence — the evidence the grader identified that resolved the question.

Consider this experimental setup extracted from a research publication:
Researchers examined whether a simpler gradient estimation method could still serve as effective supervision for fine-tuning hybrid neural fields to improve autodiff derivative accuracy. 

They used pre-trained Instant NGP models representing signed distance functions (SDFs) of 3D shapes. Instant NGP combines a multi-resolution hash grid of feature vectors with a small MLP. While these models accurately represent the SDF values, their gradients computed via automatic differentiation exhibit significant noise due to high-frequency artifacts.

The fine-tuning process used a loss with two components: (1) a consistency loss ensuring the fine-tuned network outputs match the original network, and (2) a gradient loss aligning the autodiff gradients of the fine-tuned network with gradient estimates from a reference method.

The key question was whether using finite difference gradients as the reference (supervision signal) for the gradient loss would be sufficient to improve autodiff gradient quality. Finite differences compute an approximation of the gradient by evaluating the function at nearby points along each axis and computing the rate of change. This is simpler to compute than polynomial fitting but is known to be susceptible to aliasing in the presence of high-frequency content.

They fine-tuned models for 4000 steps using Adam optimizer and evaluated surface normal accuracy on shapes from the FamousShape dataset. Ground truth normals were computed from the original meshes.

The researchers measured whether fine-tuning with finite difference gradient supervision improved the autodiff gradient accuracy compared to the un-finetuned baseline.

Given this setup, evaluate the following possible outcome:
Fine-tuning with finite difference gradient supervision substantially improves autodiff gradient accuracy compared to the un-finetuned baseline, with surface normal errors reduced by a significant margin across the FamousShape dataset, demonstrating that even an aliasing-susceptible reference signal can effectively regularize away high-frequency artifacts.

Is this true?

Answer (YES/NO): YES